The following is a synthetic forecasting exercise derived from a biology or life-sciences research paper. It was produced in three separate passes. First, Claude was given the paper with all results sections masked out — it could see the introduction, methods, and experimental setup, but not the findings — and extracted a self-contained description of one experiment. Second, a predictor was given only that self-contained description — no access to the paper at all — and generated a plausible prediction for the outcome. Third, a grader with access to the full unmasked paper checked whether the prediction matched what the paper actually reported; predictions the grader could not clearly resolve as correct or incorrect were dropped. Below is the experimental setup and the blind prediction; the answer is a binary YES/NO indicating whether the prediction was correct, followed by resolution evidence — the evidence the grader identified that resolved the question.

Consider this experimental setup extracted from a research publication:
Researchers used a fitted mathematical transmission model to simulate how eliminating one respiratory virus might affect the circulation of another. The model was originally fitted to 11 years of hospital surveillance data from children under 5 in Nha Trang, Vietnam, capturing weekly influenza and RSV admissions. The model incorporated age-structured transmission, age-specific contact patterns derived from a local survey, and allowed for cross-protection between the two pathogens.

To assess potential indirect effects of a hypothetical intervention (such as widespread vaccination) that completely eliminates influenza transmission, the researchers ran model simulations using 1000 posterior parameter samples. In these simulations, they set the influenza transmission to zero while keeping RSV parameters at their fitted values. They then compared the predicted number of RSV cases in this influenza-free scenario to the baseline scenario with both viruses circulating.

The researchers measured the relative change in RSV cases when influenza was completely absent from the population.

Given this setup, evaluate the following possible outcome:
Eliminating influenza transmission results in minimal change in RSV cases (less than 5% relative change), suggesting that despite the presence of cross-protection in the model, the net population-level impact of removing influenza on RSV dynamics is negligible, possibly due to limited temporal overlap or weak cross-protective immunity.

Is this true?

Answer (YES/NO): NO